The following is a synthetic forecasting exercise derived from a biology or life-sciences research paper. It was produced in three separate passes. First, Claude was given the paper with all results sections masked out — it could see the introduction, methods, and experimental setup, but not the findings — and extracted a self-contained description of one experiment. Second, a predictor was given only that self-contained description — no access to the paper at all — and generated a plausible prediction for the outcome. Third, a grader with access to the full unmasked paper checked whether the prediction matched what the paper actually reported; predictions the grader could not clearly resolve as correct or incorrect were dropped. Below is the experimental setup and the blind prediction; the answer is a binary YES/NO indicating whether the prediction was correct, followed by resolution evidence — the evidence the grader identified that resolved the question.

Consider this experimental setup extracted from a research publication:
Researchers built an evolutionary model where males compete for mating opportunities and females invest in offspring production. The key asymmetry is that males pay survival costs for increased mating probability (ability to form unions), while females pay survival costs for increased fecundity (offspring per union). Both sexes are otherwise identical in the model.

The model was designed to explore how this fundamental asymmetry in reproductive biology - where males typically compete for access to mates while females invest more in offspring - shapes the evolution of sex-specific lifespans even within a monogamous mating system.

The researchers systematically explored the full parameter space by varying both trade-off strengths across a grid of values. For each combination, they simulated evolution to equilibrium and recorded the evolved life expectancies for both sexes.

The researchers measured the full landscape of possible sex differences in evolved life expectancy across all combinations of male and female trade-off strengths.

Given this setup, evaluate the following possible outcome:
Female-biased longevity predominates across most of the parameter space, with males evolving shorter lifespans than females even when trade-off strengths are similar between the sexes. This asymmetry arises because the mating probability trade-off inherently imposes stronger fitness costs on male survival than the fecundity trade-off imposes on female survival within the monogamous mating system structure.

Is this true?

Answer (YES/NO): NO